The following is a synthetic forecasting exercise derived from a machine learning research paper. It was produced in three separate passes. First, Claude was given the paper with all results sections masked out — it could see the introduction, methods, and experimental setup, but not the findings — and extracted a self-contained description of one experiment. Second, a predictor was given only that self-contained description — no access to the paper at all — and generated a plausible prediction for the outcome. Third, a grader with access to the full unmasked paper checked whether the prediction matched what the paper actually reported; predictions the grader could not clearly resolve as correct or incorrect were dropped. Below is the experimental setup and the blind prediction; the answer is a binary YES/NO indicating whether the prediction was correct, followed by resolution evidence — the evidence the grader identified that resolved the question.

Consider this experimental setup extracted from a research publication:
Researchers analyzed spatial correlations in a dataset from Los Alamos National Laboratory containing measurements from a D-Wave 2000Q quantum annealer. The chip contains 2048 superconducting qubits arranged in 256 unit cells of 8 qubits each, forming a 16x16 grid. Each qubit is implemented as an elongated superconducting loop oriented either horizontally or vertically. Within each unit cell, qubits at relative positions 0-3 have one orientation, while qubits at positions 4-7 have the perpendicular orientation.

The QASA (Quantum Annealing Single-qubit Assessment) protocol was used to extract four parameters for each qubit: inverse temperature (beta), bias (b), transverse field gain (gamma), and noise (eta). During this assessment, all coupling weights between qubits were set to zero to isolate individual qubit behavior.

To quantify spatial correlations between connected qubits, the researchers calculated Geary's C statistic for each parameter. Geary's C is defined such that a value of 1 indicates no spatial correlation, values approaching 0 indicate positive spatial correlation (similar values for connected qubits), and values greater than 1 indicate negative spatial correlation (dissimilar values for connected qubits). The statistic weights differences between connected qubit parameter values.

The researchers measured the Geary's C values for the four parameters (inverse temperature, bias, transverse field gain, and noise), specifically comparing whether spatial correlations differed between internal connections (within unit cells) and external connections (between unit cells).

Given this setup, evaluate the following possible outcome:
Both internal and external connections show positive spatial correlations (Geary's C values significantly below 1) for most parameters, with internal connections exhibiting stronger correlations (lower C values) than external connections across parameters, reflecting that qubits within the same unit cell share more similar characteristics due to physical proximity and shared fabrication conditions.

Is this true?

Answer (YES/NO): NO